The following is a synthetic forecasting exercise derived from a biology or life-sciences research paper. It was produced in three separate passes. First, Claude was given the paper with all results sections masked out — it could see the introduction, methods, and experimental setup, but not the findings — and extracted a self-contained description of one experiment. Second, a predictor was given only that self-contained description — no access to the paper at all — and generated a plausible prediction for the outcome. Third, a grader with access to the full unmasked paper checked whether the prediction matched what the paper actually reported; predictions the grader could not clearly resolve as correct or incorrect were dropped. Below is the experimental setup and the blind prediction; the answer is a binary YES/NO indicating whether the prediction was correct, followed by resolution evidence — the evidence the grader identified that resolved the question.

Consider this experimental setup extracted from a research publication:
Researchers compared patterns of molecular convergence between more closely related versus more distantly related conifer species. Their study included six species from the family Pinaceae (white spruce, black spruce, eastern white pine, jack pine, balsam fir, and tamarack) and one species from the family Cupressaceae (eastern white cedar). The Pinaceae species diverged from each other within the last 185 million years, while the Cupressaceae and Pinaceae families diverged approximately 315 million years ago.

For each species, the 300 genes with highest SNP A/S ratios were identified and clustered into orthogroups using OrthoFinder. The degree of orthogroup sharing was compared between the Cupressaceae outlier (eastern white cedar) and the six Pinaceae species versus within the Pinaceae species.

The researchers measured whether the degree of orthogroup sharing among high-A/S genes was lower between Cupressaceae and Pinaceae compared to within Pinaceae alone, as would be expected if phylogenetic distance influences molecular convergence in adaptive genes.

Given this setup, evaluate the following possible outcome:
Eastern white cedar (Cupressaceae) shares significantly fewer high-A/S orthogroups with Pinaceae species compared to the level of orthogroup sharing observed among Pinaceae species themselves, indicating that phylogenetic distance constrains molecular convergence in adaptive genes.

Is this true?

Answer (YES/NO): NO